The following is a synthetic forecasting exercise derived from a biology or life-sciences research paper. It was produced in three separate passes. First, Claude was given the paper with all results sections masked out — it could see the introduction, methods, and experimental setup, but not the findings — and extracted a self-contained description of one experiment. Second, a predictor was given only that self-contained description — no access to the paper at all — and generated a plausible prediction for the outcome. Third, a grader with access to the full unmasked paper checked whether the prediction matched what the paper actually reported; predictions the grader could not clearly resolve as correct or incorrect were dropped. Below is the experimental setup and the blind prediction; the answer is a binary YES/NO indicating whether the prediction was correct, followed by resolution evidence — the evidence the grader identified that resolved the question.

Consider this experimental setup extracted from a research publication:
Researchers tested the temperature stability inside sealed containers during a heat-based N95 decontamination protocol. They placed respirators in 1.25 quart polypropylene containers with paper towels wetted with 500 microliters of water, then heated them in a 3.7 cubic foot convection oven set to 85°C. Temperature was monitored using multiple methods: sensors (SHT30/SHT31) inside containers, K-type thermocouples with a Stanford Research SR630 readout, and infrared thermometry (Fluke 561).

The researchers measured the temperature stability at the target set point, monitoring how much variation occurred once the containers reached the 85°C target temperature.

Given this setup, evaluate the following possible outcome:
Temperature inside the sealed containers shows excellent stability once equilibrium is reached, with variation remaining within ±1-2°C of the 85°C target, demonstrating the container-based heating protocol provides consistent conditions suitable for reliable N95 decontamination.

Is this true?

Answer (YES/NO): YES